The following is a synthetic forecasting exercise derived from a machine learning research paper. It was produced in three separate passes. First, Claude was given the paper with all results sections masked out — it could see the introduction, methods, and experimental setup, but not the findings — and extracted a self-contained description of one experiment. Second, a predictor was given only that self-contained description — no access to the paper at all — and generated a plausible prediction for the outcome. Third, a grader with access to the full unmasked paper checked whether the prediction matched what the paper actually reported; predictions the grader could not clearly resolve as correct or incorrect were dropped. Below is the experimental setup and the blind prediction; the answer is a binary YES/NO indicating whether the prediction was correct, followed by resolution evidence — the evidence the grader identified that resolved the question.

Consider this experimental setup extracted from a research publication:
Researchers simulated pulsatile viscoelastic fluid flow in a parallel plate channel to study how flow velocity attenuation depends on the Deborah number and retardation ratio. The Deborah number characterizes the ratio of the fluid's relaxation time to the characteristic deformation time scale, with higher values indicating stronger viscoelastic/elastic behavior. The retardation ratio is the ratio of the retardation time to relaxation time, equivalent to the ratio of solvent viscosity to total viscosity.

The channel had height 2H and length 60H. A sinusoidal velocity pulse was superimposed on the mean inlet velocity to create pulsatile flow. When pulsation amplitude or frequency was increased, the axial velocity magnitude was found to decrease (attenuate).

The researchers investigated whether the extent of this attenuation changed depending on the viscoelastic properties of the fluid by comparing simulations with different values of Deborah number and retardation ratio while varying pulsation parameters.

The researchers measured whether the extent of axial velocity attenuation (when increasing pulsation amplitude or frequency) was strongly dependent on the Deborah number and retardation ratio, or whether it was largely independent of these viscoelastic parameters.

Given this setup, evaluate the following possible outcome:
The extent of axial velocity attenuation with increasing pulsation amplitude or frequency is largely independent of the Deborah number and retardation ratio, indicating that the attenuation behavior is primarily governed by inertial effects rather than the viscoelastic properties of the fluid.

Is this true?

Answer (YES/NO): NO